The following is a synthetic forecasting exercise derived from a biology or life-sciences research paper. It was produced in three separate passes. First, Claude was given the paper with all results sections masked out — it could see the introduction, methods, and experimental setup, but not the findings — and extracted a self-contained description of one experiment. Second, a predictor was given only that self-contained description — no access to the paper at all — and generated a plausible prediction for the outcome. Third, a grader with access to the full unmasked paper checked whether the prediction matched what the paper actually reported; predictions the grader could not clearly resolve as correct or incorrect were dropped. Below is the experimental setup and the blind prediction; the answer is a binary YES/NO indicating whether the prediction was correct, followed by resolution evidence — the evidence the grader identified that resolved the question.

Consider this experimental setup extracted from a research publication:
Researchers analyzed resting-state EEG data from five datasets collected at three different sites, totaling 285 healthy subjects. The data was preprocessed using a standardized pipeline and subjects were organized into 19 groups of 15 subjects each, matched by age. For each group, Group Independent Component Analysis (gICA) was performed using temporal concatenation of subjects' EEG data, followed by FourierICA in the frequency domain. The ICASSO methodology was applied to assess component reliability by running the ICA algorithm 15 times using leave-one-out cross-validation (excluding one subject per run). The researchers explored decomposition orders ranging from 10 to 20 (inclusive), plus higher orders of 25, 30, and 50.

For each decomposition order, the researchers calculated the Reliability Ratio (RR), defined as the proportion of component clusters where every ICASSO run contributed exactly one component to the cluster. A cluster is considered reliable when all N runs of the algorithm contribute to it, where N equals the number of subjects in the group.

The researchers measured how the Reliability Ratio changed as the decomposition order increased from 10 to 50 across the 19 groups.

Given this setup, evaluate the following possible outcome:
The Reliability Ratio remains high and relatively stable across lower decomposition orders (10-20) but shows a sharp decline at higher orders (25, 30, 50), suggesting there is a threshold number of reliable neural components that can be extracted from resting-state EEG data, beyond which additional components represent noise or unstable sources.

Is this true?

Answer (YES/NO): NO